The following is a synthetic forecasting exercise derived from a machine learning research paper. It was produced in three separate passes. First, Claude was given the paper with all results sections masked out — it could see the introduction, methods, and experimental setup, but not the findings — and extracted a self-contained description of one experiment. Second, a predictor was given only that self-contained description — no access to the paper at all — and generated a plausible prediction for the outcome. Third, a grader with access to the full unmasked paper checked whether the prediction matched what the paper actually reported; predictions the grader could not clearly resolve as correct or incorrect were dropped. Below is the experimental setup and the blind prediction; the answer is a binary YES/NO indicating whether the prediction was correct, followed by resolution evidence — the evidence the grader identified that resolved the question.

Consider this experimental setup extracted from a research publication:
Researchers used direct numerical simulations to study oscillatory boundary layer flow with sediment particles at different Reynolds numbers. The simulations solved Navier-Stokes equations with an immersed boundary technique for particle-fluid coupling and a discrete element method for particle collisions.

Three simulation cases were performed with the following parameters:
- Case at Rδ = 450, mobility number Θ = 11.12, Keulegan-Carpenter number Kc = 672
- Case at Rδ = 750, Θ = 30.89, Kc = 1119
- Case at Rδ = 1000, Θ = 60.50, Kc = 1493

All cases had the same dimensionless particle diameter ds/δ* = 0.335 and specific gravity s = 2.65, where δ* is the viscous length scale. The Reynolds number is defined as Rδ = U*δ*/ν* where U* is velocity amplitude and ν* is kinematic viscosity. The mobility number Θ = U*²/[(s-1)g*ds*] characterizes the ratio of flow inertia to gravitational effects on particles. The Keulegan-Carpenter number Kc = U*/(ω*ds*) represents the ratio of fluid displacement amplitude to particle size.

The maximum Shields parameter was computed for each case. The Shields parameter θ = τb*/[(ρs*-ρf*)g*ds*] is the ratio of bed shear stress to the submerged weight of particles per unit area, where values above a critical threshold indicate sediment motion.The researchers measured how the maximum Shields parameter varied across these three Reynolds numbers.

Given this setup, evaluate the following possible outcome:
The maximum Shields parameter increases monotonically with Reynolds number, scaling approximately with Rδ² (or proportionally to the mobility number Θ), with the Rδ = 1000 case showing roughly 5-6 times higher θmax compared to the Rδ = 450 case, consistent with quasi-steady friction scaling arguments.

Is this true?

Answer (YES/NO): NO